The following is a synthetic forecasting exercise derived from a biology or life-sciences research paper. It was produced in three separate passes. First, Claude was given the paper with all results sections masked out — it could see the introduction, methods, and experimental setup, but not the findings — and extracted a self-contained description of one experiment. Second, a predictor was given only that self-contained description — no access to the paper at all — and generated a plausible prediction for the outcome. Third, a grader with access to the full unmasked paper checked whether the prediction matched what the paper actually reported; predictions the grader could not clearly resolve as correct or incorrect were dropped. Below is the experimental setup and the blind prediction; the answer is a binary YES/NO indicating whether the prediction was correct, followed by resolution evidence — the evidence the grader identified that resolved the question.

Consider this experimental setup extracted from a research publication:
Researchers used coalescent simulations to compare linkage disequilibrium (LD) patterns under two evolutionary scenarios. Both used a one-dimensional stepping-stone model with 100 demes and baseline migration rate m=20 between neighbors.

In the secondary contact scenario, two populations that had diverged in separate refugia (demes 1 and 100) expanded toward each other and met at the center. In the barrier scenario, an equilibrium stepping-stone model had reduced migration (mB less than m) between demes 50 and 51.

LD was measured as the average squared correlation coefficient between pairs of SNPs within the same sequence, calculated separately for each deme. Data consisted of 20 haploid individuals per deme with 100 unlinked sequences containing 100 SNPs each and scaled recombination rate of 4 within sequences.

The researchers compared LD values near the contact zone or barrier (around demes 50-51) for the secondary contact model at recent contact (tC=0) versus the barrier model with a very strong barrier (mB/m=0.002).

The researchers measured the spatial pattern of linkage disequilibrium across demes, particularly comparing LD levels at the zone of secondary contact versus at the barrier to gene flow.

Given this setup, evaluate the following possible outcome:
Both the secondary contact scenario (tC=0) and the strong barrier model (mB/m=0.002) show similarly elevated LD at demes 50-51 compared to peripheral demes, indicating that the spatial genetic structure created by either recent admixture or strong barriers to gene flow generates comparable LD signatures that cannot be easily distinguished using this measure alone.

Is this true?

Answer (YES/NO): NO